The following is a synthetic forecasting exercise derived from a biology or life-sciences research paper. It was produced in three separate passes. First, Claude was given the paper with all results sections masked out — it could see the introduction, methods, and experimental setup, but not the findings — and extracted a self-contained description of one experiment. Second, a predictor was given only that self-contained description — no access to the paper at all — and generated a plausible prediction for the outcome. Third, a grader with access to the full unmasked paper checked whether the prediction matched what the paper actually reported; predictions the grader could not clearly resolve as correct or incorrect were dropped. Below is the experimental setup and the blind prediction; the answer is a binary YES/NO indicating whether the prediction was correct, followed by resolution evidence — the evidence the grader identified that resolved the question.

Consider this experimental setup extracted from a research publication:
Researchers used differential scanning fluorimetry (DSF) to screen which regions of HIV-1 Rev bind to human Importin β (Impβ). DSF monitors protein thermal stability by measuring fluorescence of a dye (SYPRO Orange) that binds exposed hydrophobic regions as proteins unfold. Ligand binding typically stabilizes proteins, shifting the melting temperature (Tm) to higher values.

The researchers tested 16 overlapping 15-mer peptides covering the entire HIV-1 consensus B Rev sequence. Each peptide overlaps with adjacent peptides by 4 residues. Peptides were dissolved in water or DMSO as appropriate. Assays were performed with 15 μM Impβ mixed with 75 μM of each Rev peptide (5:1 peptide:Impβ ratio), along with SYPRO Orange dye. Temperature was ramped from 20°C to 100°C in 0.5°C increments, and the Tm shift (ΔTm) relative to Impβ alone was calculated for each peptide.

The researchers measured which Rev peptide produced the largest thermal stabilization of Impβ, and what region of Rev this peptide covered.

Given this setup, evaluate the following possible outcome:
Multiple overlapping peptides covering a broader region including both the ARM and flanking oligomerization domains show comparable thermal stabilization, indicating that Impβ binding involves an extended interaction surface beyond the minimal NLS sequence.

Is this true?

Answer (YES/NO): NO